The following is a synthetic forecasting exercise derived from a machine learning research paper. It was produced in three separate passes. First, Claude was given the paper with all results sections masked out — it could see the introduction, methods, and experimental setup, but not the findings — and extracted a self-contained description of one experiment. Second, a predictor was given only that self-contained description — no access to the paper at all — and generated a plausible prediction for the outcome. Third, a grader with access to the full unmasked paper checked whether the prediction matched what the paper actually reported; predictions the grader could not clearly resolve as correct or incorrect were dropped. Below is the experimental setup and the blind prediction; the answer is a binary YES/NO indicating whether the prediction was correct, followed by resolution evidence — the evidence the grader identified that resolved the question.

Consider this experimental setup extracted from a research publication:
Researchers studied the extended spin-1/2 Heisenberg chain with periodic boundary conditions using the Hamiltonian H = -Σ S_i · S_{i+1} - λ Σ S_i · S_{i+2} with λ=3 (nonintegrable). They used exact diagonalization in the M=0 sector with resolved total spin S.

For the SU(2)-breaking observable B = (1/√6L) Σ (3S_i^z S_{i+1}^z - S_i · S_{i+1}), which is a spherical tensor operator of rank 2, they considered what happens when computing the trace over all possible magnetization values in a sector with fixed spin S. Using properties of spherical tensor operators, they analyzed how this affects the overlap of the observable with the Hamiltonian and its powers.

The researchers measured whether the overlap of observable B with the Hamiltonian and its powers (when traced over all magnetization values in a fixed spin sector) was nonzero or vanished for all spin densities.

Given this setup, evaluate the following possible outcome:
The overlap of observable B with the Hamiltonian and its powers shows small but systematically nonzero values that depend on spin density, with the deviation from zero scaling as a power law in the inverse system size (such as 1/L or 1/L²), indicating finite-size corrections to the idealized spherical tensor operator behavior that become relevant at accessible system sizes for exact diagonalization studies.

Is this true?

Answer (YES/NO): NO